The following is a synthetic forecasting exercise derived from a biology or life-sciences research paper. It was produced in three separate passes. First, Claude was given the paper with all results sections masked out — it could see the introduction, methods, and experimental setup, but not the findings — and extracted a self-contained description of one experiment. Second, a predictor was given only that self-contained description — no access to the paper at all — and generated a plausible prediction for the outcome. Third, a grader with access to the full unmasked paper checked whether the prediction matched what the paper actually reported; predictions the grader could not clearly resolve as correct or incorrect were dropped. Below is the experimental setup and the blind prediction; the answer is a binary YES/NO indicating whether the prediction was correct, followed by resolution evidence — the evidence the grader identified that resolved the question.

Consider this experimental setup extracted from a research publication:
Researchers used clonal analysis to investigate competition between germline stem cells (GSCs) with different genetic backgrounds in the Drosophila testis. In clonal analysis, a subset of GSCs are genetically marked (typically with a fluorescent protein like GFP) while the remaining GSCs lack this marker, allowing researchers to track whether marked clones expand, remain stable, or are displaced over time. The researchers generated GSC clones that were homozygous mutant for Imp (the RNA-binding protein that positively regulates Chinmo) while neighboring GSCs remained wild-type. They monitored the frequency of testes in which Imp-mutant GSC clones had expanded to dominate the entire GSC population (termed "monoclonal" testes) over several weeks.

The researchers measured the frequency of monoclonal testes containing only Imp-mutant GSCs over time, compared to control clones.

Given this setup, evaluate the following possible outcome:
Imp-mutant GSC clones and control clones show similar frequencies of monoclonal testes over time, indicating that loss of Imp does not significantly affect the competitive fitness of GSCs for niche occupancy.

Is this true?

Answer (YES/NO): NO